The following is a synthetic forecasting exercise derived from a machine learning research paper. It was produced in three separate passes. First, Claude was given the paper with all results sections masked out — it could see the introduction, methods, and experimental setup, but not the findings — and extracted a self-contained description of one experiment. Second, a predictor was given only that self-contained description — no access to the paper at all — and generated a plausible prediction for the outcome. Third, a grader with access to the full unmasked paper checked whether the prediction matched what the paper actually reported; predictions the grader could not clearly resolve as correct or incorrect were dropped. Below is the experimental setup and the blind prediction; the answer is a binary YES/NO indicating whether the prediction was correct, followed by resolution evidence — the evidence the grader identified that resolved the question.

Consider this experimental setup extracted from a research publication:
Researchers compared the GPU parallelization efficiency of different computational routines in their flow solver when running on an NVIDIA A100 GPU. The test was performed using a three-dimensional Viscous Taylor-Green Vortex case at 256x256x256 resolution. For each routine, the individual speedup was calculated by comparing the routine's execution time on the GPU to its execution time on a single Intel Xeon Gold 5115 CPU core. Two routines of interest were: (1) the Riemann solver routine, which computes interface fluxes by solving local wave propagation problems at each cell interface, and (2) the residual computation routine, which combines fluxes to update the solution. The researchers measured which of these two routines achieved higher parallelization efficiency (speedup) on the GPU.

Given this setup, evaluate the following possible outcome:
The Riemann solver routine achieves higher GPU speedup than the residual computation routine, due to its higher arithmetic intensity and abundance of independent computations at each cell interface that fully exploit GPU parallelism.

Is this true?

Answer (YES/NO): YES